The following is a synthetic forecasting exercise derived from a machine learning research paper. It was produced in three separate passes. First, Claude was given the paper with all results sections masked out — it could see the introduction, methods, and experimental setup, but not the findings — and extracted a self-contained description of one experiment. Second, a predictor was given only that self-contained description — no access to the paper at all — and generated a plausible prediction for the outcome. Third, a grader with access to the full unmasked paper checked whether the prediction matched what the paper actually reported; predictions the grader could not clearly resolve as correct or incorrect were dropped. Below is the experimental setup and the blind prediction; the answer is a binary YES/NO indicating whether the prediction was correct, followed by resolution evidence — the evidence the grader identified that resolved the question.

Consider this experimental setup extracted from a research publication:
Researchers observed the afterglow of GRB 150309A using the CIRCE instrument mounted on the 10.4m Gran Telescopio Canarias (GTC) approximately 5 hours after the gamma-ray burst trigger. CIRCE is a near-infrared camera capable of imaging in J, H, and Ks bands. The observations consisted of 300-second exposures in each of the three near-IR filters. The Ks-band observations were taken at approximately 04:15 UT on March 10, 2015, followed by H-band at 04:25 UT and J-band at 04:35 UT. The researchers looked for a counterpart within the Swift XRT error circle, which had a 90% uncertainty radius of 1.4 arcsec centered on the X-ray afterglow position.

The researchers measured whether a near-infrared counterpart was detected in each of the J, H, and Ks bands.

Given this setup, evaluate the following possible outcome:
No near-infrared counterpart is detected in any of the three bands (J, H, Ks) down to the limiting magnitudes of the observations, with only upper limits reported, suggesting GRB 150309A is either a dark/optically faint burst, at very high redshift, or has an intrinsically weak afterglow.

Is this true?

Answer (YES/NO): NO